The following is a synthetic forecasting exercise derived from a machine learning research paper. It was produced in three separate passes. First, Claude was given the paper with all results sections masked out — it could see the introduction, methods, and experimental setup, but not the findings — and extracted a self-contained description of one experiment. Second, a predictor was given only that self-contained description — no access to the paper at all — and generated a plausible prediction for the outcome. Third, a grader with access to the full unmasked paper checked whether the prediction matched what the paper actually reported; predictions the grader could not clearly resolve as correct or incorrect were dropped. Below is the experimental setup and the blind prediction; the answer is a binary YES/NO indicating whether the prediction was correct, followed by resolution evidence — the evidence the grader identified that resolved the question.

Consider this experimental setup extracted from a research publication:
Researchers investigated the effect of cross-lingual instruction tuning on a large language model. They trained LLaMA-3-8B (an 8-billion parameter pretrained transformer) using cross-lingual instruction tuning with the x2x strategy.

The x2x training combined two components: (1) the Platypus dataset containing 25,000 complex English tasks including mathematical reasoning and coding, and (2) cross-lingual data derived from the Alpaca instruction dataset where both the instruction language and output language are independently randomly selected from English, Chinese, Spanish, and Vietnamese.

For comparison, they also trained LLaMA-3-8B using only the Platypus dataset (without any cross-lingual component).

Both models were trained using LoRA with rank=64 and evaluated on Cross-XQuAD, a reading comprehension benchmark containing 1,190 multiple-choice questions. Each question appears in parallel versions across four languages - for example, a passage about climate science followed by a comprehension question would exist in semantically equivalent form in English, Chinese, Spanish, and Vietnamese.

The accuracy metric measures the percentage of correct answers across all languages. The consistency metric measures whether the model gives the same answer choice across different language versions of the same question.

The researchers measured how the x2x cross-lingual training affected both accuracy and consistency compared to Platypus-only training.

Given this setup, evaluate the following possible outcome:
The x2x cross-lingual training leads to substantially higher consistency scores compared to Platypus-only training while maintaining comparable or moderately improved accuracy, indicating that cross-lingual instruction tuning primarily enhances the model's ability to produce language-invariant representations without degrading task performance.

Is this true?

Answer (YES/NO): YES